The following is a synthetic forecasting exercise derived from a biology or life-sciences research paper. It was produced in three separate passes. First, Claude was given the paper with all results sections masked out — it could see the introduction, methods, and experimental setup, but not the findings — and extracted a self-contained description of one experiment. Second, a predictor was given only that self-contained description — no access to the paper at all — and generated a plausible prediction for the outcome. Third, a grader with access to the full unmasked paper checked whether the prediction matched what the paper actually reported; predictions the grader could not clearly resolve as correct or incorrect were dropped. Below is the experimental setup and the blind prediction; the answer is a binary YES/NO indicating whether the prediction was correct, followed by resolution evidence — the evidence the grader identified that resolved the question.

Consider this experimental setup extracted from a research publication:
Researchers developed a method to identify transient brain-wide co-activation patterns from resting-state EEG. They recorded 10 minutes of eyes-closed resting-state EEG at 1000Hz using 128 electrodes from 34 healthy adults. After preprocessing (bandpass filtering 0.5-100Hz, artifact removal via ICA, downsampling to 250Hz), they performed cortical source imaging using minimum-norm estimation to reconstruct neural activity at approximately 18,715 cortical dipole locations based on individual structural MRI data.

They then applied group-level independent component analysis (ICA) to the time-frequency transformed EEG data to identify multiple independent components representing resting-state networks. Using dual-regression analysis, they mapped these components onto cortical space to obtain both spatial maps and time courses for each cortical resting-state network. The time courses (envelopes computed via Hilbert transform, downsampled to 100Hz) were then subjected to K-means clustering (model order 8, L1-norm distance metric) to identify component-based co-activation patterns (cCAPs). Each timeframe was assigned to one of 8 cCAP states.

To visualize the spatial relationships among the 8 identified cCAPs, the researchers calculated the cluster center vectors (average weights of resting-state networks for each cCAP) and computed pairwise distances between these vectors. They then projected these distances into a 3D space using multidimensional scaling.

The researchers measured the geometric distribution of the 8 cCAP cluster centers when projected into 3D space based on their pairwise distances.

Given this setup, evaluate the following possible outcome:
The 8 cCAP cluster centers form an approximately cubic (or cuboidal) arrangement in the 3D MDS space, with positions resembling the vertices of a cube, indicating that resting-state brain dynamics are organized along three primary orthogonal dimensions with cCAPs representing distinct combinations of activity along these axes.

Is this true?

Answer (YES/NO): NO